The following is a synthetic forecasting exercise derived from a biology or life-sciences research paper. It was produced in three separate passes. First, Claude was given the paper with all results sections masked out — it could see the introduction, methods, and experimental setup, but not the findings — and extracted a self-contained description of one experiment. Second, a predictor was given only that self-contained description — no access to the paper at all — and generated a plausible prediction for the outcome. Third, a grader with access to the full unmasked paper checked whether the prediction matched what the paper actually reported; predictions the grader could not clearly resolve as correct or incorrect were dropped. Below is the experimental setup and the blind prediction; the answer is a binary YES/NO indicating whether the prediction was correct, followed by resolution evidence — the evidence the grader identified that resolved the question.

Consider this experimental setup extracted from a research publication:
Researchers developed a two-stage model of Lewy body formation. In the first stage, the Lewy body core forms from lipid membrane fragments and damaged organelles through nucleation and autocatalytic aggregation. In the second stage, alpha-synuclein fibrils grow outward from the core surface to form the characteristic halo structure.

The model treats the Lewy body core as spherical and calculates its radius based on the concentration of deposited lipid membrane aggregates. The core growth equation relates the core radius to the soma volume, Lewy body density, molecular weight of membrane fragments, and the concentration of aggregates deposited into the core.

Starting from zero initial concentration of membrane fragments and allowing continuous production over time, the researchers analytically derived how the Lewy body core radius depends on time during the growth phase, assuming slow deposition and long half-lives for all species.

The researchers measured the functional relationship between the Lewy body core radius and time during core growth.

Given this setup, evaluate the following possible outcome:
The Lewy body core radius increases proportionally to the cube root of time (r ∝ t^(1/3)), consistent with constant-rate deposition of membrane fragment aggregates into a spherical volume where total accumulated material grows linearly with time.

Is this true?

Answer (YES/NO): YES